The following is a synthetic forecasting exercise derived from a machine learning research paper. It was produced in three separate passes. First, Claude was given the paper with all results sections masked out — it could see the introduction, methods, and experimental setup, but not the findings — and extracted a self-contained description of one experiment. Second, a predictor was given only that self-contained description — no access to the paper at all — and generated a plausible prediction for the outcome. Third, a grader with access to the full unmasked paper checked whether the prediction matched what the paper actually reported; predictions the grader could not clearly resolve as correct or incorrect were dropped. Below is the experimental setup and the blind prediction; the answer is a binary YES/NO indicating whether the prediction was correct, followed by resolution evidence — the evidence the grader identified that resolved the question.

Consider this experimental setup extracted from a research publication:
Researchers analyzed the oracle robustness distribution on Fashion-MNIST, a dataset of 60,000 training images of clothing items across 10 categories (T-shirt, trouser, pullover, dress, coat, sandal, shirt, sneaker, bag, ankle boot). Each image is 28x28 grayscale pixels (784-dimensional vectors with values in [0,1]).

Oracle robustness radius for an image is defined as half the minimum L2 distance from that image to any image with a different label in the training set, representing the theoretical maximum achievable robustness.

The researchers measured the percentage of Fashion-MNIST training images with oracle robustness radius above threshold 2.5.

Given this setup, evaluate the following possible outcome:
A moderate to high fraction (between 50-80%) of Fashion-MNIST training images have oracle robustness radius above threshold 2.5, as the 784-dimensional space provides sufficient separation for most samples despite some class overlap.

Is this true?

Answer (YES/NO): NO